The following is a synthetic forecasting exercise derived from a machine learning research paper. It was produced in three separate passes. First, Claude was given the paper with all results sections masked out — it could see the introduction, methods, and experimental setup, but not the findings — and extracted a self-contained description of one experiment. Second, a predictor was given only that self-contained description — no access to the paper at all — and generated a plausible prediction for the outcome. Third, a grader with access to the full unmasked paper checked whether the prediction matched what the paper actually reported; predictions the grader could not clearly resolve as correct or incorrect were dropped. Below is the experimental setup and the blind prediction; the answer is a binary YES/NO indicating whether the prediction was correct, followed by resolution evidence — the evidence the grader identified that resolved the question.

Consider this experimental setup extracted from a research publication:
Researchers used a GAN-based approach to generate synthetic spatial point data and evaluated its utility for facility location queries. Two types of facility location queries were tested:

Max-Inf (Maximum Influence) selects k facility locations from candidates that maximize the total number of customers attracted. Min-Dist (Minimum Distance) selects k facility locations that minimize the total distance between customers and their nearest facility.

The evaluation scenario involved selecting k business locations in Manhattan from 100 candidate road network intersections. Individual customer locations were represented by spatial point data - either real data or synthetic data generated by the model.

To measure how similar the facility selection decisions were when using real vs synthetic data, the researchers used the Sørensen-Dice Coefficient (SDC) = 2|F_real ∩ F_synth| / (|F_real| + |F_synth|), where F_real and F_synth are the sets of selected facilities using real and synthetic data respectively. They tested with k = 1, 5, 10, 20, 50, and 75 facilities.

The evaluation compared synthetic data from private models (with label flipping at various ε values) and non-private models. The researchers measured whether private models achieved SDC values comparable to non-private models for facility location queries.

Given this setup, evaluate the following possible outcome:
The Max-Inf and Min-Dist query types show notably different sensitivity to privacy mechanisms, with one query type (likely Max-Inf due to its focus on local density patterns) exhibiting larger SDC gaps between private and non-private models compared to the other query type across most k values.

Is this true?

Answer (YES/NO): NO